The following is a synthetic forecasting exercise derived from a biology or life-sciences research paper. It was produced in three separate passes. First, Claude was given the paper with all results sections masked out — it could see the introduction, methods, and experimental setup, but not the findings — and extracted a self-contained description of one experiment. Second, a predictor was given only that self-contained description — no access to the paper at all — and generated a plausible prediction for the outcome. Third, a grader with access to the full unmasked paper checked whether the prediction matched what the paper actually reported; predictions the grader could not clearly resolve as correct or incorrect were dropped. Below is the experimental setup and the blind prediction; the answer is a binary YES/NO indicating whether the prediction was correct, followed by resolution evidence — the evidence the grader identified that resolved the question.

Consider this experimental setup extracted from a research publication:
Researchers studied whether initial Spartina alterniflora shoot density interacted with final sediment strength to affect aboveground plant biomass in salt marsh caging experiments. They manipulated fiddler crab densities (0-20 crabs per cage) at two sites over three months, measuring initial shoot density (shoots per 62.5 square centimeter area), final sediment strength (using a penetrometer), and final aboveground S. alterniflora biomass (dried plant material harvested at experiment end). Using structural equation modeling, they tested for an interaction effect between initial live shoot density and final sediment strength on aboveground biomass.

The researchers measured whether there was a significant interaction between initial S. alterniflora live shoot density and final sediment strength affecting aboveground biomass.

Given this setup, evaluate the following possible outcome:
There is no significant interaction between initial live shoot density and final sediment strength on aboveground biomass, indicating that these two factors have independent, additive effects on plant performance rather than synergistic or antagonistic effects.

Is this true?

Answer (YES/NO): NO